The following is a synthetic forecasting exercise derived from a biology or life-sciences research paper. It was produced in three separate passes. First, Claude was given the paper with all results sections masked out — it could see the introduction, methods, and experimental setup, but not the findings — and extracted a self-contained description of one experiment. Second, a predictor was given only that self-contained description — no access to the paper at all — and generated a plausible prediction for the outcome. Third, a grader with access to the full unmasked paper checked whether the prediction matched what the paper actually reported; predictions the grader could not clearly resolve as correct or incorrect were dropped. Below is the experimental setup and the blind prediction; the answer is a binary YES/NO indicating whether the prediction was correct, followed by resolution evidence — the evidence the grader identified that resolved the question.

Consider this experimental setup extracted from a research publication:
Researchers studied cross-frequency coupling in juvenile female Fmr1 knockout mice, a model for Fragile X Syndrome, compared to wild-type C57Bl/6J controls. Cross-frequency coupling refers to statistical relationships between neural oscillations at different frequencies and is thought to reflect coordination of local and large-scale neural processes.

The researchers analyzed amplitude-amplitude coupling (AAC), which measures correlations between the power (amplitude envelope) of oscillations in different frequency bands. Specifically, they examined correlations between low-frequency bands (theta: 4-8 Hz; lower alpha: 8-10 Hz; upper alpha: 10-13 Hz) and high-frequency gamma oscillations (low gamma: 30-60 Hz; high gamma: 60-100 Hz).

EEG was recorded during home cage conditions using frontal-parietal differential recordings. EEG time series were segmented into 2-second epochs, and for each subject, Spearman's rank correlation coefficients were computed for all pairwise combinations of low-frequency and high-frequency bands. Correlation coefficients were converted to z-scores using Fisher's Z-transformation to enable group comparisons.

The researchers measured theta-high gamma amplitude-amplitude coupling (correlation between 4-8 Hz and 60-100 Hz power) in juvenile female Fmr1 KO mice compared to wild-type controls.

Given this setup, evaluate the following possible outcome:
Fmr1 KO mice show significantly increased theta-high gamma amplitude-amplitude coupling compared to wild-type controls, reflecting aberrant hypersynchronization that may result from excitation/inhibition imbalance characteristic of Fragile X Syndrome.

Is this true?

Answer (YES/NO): YES